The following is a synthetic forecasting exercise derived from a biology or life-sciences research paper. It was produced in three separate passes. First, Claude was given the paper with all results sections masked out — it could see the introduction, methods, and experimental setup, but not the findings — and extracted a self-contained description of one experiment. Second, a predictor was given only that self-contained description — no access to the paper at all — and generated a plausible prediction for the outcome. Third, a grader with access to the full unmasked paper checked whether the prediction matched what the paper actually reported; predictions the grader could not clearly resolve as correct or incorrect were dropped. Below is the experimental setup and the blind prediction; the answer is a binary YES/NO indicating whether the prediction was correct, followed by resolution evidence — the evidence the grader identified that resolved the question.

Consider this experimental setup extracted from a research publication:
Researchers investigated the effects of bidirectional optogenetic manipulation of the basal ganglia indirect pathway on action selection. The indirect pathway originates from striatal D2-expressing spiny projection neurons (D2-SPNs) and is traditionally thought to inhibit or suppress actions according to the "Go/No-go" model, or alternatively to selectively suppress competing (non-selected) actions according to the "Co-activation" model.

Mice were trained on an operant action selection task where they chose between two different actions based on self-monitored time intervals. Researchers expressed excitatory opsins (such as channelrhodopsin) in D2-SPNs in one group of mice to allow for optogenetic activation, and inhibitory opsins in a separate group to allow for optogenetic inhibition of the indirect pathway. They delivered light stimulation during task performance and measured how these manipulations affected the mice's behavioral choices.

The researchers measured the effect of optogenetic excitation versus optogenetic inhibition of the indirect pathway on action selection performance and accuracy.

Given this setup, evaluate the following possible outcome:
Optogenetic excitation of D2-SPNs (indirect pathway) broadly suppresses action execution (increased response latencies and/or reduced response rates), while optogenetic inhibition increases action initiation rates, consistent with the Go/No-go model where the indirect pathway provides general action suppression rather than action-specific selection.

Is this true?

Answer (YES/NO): NO